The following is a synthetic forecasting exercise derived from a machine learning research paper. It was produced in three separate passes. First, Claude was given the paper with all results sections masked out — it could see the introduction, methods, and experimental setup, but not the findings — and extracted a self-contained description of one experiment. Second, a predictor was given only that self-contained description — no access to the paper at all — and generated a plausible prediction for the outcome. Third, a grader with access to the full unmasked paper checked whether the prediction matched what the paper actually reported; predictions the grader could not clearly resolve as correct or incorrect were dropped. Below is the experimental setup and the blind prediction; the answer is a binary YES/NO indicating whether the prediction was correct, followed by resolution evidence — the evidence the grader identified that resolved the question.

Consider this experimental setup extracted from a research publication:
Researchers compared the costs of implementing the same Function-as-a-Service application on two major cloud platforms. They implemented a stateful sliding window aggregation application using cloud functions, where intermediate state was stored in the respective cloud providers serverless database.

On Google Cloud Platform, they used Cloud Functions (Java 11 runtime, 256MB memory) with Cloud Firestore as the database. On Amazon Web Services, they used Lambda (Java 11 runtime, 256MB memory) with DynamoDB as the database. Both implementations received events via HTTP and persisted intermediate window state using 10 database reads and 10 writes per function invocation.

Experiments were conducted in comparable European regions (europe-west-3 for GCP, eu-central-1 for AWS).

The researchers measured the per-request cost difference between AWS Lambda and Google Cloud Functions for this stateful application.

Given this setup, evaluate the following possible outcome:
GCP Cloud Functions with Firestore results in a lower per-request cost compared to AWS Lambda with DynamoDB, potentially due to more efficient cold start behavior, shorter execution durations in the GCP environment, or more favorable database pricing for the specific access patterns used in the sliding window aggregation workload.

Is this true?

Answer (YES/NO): YES